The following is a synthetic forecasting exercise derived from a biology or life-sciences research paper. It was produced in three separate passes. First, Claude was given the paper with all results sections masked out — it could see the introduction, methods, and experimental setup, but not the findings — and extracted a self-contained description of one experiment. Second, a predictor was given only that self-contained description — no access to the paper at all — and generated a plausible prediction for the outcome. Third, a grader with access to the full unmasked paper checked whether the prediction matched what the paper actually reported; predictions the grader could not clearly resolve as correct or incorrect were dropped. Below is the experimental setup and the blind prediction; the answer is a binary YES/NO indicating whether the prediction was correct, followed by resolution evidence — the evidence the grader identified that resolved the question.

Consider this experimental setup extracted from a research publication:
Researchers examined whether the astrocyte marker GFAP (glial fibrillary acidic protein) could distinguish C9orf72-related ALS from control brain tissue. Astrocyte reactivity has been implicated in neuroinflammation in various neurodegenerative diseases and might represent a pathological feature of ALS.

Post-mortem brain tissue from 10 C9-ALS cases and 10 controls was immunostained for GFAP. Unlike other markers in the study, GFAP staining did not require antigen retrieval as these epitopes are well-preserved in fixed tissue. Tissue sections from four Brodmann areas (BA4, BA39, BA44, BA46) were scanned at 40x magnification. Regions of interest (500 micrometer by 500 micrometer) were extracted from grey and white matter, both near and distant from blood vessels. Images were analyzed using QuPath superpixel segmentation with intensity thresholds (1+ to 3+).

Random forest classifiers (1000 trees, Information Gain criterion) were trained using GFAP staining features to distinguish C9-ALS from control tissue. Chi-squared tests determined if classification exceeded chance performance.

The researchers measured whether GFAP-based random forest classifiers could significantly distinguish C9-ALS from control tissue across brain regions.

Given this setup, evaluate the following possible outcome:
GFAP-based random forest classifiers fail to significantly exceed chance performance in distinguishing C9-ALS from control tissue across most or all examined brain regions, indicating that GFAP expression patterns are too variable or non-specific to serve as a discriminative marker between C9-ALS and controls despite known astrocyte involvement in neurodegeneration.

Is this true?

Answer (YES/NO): NO